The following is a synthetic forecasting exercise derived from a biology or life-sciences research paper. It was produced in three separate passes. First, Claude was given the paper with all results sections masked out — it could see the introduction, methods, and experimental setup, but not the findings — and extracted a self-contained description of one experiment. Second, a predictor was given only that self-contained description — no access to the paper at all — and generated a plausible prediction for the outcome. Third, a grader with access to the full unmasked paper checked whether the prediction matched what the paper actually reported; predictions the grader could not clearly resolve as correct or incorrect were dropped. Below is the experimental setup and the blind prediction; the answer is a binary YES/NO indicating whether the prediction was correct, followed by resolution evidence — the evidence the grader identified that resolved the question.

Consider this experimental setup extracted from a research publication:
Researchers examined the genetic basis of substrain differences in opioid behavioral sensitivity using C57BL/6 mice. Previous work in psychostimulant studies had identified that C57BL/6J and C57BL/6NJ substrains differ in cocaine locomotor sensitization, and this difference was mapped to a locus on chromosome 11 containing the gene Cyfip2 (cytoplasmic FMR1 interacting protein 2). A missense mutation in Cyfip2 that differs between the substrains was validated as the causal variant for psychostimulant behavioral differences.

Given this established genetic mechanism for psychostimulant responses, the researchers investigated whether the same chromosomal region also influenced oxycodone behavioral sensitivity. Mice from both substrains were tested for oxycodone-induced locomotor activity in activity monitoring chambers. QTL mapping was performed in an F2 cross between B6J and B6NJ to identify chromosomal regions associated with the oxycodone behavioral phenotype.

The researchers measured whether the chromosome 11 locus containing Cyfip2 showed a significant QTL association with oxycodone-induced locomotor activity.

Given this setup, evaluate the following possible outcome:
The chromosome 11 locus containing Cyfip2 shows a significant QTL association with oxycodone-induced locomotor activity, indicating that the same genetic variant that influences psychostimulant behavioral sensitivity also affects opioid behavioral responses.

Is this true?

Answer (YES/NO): NO